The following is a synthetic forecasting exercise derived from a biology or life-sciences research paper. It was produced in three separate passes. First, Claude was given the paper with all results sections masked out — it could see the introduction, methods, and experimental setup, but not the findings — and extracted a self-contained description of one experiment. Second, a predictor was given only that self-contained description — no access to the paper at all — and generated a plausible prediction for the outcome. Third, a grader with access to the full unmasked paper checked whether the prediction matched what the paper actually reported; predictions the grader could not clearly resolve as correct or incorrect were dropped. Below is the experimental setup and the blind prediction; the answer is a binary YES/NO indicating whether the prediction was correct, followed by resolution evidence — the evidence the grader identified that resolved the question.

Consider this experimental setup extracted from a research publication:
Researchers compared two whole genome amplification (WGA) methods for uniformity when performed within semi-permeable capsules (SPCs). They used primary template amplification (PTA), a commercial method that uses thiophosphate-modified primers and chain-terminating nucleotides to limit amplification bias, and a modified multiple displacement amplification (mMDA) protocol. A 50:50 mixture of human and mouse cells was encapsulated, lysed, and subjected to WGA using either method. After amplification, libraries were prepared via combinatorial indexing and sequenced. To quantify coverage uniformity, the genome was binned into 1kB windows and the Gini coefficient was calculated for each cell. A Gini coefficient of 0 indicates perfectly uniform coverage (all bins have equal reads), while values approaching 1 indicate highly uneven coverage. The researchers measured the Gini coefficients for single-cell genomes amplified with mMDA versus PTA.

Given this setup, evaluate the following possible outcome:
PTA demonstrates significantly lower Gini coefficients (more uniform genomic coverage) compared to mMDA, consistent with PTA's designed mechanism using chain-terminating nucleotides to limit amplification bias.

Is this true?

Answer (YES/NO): NO